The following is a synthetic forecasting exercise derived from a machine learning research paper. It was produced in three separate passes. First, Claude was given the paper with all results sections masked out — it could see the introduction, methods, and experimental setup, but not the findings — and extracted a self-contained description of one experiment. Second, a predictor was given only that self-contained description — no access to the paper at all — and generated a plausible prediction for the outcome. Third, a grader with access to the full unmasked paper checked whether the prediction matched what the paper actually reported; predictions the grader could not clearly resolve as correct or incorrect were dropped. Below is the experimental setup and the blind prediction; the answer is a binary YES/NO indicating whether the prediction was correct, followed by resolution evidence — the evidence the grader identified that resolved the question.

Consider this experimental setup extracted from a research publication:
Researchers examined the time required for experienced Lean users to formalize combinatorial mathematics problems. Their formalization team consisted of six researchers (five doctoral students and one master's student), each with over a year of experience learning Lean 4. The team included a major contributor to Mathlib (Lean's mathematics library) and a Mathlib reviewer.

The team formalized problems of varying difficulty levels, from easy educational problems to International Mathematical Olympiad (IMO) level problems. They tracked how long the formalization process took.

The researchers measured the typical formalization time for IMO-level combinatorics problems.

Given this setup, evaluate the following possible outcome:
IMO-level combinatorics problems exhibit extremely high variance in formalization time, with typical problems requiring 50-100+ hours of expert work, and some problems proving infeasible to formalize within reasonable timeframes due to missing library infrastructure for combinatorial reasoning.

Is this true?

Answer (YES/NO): NO